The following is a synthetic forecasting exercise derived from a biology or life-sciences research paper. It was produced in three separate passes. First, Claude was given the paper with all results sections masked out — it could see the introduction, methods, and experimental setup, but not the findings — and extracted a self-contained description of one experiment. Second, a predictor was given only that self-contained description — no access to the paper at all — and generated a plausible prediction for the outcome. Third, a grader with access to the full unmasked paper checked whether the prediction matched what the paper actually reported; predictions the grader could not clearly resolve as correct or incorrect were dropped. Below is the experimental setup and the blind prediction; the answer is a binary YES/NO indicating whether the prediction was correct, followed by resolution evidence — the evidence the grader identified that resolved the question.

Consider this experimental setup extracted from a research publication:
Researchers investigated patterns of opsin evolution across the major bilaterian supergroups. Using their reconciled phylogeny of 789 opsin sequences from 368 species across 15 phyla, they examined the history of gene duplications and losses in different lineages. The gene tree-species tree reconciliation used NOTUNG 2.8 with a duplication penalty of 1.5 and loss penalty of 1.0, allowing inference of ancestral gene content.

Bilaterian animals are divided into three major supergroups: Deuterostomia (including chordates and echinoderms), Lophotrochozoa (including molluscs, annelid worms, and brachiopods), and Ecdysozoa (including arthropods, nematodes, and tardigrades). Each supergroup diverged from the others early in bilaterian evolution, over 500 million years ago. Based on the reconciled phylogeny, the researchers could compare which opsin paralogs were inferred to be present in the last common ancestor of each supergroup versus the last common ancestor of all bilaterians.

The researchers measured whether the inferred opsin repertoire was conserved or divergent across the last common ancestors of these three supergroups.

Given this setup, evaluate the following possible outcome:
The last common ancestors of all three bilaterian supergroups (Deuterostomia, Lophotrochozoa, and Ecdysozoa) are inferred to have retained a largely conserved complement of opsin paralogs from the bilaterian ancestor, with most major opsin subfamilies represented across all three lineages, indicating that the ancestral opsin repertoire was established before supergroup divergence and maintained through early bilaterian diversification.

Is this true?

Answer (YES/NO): NO